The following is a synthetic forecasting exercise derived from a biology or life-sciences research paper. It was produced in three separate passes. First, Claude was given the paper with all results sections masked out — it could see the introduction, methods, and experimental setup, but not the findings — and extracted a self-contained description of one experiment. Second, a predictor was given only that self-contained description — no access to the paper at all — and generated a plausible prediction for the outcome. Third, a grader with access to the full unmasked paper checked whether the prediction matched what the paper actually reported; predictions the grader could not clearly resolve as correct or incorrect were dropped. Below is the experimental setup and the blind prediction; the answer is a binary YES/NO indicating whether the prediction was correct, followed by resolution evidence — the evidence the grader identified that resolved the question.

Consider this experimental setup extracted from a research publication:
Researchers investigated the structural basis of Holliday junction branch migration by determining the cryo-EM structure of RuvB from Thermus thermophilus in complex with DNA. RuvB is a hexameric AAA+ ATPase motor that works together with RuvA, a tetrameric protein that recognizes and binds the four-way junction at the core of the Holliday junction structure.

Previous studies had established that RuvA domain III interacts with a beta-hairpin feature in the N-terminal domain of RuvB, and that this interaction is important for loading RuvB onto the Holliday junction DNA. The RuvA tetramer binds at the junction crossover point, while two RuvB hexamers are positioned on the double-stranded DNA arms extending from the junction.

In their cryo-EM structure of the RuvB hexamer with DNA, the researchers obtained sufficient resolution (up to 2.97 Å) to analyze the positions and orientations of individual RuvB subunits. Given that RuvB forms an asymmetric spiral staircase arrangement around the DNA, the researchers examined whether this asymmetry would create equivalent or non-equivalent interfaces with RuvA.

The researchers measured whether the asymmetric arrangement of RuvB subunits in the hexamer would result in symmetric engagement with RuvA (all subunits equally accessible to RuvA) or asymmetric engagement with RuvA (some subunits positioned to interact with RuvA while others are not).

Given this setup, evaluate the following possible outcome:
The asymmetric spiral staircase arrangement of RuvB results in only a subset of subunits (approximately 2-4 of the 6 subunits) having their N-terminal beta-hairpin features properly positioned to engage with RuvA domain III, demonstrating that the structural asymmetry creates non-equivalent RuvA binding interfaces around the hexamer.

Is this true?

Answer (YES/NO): YES